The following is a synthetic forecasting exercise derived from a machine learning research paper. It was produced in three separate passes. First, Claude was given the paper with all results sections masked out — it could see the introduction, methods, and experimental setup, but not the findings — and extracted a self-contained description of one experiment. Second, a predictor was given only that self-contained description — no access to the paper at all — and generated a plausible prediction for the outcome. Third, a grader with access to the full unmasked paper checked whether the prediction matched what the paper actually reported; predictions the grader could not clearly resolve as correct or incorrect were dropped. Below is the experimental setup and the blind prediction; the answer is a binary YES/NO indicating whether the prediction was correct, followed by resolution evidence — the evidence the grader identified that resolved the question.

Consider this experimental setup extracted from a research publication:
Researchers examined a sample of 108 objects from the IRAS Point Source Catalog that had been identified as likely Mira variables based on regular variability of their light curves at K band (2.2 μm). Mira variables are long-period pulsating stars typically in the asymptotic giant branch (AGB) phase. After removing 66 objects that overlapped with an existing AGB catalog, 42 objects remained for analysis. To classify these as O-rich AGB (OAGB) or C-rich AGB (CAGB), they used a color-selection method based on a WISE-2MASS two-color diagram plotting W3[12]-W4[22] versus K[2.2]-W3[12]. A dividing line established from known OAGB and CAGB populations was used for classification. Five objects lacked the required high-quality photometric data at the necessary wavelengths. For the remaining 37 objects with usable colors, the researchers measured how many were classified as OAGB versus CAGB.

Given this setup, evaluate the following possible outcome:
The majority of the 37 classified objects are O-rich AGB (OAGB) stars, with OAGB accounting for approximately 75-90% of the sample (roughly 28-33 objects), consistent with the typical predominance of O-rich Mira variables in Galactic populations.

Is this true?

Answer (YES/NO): YES